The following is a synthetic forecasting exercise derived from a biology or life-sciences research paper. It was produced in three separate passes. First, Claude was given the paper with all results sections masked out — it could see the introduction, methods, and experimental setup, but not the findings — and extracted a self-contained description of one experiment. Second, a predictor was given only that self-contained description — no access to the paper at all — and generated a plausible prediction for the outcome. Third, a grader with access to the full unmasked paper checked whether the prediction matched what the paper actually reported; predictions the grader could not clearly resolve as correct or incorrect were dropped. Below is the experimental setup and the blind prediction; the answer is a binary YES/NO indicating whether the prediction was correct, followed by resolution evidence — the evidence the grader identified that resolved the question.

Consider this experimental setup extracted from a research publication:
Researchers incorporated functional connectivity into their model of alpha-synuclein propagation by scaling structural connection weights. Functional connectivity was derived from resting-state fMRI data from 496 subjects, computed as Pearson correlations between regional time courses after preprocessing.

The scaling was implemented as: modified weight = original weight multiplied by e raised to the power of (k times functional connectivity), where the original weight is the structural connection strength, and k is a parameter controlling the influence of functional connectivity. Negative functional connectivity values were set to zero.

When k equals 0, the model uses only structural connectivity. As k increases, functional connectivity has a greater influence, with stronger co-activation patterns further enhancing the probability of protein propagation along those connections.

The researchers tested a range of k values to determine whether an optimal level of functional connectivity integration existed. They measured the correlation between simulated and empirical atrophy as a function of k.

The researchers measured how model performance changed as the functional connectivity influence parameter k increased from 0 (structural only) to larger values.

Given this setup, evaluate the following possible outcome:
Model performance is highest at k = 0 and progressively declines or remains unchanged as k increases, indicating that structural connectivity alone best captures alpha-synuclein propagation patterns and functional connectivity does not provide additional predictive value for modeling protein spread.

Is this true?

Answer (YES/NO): NO